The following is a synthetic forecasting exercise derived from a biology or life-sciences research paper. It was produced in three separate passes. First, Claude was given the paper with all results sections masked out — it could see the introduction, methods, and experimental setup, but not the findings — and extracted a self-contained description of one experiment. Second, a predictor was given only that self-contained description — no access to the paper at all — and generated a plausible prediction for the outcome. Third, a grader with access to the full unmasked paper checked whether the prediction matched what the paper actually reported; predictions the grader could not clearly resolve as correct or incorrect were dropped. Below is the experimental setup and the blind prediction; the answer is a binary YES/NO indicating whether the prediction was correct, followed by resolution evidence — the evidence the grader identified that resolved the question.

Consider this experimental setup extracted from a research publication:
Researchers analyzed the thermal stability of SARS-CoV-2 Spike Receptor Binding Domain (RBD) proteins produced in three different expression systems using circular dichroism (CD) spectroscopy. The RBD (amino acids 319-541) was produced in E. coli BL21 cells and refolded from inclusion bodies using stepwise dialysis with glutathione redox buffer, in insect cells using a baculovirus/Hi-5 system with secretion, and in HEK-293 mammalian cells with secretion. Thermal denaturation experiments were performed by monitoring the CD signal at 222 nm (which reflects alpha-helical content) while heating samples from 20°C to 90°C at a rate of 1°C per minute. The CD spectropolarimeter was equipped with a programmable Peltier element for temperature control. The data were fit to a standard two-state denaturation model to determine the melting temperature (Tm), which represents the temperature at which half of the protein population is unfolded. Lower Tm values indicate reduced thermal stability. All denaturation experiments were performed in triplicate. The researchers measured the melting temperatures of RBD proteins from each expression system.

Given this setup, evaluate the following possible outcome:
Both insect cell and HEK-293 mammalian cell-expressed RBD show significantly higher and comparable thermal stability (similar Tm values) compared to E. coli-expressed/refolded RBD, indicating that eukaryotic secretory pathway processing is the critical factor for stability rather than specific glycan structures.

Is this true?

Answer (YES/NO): NO